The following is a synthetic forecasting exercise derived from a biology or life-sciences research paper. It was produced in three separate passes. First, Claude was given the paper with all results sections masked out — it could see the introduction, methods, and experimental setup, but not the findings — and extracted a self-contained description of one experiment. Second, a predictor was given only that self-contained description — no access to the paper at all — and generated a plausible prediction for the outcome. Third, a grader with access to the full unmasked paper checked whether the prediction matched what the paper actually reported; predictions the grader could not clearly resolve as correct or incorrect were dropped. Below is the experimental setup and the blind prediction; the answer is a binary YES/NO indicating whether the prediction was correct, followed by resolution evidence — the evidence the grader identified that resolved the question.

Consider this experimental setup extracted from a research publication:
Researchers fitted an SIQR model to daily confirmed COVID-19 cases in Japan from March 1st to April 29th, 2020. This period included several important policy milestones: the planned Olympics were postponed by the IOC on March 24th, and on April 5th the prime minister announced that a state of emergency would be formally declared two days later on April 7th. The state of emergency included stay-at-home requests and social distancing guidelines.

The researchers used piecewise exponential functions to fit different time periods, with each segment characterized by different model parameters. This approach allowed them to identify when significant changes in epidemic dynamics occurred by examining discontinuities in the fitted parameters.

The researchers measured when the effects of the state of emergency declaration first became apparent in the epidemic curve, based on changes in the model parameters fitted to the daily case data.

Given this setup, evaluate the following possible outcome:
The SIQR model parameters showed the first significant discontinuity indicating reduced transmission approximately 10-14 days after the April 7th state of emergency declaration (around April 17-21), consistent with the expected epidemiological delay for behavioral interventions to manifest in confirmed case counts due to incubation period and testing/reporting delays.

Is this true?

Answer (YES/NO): NO